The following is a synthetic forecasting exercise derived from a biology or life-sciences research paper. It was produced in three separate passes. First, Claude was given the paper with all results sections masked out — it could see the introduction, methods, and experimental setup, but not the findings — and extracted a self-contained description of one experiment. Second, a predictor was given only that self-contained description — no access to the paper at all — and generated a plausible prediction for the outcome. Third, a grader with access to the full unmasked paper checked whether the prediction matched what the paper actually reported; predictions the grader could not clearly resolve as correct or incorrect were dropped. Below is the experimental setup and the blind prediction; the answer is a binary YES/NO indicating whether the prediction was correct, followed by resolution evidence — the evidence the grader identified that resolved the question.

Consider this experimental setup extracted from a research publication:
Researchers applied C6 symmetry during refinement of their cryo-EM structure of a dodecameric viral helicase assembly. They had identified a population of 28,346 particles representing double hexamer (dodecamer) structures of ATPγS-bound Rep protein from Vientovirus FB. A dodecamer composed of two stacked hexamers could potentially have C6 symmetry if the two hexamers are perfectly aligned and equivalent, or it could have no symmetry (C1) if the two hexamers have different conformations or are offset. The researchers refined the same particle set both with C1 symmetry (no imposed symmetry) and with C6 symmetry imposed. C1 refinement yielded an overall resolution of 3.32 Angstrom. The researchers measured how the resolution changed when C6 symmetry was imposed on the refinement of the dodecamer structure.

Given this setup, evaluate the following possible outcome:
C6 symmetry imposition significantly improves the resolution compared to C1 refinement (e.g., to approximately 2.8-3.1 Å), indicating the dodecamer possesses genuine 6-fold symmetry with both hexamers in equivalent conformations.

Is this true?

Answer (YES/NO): YES